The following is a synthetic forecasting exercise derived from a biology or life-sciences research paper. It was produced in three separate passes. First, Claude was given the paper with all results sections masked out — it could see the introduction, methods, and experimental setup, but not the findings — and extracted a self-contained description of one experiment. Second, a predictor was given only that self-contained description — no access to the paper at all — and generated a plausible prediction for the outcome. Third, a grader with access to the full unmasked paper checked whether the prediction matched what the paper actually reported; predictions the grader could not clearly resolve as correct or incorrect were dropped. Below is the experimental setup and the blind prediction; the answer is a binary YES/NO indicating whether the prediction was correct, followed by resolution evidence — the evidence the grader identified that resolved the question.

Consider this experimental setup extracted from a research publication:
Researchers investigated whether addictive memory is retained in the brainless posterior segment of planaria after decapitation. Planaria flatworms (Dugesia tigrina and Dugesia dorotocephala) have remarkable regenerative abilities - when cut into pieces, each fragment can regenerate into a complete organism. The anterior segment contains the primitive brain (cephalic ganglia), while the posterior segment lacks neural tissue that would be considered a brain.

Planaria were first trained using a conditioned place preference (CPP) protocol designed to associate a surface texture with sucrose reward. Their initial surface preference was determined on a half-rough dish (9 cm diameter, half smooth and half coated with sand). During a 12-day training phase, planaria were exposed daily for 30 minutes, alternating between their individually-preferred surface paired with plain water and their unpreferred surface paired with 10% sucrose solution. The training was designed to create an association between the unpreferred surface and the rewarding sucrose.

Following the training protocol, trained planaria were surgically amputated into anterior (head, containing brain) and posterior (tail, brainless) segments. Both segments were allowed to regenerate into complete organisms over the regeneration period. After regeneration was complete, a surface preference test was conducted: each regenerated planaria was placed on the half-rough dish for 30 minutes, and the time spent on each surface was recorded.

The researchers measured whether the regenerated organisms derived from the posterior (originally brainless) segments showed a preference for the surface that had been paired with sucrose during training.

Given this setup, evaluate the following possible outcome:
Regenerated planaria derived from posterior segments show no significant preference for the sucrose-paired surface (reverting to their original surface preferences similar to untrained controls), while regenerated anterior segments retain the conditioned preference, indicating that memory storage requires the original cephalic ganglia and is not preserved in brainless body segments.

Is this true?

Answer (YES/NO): NO